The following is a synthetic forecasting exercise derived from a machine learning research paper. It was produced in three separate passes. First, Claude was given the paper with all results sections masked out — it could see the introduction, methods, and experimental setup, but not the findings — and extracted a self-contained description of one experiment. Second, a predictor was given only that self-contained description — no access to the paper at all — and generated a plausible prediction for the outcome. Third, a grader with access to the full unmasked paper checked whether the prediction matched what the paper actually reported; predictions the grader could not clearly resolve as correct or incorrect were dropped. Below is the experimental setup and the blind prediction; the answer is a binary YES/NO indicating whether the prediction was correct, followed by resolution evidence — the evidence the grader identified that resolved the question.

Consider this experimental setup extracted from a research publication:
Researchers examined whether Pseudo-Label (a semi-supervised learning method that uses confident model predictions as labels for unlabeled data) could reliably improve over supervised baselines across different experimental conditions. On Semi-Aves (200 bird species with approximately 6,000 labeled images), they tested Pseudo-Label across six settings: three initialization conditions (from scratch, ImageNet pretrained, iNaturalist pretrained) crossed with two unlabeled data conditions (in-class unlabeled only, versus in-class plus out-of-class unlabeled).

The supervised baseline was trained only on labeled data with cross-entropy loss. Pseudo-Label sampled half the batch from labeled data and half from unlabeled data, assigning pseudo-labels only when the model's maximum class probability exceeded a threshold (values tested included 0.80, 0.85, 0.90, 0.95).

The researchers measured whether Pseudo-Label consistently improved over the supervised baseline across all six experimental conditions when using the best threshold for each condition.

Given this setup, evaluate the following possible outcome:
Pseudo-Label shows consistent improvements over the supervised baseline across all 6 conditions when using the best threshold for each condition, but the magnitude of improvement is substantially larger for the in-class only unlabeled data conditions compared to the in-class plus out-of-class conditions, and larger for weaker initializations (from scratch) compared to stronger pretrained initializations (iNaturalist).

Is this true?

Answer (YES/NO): NO